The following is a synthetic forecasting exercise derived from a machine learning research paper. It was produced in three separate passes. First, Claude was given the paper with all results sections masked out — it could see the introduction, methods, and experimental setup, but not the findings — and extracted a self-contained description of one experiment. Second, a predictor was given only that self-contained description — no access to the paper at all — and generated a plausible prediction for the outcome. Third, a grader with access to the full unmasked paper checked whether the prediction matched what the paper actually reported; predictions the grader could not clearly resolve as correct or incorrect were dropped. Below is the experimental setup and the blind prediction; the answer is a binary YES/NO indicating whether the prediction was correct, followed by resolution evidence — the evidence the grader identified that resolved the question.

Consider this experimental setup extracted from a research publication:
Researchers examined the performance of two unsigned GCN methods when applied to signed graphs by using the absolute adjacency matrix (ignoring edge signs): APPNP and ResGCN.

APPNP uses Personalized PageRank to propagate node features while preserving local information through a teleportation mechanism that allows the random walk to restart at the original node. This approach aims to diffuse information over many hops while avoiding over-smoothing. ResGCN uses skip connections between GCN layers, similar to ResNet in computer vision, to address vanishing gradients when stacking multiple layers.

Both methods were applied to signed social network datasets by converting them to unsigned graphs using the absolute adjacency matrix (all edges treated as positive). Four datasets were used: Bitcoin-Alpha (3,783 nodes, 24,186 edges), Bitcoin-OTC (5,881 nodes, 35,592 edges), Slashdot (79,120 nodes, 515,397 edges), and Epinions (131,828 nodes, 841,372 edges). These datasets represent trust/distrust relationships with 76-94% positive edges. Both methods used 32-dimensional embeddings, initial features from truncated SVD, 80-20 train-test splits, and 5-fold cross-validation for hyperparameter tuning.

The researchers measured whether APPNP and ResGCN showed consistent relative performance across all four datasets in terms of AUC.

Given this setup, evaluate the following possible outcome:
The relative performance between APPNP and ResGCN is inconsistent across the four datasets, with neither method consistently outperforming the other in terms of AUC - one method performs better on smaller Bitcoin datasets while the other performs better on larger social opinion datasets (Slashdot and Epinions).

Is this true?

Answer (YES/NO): NO